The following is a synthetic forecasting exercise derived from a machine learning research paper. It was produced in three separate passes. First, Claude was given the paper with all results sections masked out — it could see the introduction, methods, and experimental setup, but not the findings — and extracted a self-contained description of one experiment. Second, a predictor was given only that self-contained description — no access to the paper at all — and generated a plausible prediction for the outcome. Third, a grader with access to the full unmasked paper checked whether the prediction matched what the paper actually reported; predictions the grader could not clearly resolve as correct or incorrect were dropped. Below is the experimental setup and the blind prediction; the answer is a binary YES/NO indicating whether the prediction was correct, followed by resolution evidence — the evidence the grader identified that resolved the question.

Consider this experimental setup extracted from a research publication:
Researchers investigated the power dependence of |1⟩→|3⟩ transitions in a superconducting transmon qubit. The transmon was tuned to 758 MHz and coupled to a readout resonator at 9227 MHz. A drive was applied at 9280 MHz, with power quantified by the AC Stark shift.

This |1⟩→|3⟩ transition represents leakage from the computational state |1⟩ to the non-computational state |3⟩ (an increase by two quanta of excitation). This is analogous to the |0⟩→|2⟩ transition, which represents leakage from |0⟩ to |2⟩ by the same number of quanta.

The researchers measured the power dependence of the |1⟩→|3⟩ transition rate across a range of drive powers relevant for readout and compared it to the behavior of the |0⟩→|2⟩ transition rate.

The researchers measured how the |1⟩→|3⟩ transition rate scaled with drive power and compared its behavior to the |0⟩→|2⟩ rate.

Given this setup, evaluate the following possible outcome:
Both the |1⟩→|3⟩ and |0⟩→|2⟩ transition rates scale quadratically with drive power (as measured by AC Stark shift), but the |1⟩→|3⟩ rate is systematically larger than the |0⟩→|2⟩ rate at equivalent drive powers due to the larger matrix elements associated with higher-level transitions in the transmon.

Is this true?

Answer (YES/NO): NO